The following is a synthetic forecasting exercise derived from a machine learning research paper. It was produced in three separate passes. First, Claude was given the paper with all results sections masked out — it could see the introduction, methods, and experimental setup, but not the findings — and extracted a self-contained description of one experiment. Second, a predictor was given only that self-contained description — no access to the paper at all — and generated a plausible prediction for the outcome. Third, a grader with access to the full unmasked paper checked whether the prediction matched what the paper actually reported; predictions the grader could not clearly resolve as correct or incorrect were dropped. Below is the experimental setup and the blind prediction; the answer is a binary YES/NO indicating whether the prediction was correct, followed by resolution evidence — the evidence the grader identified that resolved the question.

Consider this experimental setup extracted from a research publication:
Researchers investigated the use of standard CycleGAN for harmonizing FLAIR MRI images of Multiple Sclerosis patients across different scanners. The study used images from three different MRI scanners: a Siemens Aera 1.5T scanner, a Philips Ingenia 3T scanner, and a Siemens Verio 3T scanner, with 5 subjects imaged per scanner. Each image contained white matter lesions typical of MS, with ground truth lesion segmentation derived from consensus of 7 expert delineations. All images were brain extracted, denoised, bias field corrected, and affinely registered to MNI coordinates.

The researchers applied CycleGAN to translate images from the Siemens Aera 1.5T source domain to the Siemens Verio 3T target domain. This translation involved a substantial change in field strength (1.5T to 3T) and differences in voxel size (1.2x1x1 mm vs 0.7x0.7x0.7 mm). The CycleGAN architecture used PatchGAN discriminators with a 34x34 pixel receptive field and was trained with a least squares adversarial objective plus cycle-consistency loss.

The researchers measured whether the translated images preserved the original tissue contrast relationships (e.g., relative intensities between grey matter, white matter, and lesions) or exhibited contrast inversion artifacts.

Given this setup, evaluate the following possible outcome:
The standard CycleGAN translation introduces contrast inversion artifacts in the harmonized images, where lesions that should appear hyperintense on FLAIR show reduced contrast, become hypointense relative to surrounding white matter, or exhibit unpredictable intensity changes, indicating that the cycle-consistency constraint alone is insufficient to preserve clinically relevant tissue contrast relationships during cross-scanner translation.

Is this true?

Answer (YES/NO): YES